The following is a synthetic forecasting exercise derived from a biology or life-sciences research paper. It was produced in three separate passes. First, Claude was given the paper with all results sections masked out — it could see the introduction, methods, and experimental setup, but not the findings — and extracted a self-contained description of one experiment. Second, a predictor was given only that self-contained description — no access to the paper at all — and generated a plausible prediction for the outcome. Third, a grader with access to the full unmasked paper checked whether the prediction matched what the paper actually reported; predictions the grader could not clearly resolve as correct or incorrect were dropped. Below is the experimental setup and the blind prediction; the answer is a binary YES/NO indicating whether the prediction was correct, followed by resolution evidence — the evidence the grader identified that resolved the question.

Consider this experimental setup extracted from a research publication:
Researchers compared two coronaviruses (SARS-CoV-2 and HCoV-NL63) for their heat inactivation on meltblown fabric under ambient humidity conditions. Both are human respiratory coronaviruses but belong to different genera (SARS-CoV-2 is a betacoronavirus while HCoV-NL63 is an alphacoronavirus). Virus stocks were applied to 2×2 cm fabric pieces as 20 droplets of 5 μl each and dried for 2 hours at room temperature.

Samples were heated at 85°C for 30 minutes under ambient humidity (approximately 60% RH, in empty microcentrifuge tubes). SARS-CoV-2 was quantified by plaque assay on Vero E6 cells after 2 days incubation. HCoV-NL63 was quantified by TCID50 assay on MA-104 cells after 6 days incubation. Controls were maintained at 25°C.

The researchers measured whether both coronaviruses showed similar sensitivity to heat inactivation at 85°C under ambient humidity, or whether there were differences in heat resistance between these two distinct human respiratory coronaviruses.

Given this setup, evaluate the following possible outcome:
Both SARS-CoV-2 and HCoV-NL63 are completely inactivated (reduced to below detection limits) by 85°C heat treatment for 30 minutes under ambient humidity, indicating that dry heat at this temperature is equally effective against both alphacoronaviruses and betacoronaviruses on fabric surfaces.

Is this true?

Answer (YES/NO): NO